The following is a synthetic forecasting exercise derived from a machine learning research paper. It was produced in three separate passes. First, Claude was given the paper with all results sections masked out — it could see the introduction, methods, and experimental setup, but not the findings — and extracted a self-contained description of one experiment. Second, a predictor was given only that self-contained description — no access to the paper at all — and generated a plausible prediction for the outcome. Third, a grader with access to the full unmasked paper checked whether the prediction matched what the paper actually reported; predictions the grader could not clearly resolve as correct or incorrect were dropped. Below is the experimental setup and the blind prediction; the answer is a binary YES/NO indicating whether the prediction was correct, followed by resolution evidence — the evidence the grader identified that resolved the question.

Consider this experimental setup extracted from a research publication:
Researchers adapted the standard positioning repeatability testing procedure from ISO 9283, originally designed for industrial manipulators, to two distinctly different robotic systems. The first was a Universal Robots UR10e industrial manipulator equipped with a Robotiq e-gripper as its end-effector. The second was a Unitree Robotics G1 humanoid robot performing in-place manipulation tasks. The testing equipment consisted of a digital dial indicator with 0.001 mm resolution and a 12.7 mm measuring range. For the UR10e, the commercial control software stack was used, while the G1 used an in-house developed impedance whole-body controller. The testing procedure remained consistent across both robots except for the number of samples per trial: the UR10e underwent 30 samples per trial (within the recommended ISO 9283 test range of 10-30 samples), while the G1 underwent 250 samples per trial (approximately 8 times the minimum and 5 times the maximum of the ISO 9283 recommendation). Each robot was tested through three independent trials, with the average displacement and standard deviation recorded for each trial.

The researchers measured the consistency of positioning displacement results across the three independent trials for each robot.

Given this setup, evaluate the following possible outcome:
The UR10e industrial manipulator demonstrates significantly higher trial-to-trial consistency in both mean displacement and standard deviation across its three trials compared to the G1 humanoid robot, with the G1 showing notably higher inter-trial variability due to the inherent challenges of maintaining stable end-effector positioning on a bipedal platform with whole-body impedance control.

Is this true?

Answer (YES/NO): YES